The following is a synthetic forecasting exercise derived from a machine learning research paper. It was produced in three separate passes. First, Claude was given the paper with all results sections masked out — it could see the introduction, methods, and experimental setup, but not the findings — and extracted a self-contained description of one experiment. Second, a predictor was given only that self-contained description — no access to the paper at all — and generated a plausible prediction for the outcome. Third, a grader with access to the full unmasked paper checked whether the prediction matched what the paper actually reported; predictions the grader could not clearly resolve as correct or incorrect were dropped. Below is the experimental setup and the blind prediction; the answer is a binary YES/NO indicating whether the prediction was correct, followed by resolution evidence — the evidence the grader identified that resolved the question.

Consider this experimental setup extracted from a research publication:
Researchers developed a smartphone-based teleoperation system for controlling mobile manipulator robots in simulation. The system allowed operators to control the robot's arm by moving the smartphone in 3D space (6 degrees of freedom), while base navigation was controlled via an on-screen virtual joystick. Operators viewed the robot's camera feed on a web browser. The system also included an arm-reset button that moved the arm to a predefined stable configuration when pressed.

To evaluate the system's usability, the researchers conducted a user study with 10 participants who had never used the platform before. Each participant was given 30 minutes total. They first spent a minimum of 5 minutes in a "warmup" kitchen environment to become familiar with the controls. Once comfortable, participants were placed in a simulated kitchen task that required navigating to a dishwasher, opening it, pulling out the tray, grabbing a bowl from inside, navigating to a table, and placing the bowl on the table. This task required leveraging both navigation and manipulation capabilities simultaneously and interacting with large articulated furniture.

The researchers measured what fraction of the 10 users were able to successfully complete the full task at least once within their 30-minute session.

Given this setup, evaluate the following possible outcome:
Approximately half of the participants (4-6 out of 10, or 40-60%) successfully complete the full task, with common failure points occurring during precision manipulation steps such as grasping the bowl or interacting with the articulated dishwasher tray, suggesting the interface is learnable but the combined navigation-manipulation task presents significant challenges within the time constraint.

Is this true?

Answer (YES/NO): NO